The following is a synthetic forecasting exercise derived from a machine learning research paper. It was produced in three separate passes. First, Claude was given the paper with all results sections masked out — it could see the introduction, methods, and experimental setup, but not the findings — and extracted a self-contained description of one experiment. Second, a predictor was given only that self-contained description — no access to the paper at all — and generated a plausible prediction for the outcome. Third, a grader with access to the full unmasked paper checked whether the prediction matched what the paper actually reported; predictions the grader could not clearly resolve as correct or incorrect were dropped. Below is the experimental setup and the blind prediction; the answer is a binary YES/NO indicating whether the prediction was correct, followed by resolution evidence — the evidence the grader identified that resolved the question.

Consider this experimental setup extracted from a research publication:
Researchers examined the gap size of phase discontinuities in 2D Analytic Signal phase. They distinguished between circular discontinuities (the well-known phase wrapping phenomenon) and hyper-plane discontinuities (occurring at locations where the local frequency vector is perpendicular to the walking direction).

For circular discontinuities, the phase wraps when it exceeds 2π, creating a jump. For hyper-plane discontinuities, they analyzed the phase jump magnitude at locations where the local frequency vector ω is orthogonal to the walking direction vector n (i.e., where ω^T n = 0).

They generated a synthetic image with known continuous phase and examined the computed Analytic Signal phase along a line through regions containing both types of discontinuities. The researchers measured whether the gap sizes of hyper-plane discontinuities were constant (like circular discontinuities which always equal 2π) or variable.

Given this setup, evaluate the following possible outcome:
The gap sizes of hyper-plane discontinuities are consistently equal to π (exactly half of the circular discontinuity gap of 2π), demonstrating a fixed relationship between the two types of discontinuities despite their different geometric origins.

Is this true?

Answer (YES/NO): NO